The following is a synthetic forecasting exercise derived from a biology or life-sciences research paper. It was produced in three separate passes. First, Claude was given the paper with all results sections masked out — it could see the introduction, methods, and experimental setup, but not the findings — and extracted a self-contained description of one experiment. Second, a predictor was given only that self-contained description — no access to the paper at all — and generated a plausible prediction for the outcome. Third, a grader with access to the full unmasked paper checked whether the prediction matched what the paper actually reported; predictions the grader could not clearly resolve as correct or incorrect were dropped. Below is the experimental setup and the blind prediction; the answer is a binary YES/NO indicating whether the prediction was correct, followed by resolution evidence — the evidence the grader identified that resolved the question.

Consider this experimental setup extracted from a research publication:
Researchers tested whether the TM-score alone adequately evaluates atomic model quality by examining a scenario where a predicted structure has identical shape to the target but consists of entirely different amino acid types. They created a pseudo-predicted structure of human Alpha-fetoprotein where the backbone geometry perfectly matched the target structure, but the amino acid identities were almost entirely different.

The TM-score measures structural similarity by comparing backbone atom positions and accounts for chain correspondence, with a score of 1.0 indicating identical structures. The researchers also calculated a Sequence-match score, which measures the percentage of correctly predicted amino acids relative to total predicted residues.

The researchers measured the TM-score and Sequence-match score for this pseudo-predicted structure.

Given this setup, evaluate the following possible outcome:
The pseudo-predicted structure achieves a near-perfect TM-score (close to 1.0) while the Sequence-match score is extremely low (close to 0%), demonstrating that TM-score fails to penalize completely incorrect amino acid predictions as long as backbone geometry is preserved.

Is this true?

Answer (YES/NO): YES